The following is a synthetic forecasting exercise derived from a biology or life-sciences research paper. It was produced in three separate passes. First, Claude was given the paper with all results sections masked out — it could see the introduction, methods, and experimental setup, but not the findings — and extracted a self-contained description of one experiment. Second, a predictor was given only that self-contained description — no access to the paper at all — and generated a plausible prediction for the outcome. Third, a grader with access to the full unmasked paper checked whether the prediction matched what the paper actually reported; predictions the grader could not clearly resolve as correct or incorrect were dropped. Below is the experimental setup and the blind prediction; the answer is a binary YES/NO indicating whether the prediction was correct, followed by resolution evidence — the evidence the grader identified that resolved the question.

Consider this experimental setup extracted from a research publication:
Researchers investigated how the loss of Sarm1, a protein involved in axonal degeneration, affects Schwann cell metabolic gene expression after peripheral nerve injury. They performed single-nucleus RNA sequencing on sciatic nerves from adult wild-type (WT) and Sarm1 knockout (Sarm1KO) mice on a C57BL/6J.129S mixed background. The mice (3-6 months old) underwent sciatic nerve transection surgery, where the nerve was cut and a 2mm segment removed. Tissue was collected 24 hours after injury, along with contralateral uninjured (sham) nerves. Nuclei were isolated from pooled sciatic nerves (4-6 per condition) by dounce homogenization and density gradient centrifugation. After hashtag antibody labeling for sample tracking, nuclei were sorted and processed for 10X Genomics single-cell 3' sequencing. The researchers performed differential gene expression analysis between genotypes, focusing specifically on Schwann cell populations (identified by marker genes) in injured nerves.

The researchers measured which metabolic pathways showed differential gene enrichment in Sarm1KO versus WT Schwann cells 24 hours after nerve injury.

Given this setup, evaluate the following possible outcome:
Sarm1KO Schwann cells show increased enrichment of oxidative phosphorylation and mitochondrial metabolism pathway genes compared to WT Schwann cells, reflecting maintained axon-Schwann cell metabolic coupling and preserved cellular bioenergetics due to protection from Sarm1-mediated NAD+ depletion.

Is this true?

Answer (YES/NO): YES